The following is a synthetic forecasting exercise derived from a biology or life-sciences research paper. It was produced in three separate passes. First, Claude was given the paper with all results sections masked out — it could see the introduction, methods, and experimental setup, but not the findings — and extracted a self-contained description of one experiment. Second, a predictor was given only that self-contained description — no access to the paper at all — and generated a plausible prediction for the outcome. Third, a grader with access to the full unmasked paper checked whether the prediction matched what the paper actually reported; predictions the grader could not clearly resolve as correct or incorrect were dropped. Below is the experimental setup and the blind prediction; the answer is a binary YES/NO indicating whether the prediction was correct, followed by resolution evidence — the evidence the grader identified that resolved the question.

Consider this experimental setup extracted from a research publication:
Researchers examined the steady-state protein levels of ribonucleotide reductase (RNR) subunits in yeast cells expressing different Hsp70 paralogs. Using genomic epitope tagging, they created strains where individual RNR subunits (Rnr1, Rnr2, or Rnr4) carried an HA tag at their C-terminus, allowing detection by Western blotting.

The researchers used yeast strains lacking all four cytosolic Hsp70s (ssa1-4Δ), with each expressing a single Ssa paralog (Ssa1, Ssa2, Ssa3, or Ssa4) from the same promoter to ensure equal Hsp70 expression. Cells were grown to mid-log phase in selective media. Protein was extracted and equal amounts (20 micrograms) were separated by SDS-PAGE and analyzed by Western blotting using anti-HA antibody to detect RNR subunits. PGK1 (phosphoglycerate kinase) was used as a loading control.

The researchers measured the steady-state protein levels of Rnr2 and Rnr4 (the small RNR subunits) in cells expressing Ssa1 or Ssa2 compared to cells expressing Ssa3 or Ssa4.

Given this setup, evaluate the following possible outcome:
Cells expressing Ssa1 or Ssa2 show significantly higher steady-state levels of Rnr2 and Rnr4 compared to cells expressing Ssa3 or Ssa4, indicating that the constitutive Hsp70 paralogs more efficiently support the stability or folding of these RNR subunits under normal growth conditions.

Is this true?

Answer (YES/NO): NO